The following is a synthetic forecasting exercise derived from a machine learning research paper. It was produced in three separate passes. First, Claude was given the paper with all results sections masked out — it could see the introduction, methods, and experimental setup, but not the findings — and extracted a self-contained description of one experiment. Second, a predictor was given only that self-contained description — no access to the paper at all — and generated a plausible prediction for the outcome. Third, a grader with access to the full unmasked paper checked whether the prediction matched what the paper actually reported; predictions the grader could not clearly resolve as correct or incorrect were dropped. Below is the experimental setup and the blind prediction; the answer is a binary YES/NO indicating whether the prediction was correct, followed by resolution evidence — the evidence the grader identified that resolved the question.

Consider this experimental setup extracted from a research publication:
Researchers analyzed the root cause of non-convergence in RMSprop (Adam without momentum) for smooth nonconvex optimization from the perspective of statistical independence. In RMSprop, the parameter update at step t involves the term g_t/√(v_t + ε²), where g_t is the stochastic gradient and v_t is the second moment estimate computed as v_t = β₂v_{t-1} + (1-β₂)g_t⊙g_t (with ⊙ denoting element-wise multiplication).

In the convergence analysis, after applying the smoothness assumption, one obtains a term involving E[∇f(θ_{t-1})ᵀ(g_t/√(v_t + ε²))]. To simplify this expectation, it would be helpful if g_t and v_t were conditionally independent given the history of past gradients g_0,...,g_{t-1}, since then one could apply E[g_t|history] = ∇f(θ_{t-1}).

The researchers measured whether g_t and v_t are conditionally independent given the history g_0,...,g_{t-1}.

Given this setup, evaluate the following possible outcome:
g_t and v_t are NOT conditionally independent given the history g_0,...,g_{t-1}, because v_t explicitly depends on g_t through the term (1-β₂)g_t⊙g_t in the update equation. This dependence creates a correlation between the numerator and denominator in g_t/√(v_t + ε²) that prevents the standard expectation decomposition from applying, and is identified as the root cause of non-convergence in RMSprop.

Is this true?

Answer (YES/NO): YES